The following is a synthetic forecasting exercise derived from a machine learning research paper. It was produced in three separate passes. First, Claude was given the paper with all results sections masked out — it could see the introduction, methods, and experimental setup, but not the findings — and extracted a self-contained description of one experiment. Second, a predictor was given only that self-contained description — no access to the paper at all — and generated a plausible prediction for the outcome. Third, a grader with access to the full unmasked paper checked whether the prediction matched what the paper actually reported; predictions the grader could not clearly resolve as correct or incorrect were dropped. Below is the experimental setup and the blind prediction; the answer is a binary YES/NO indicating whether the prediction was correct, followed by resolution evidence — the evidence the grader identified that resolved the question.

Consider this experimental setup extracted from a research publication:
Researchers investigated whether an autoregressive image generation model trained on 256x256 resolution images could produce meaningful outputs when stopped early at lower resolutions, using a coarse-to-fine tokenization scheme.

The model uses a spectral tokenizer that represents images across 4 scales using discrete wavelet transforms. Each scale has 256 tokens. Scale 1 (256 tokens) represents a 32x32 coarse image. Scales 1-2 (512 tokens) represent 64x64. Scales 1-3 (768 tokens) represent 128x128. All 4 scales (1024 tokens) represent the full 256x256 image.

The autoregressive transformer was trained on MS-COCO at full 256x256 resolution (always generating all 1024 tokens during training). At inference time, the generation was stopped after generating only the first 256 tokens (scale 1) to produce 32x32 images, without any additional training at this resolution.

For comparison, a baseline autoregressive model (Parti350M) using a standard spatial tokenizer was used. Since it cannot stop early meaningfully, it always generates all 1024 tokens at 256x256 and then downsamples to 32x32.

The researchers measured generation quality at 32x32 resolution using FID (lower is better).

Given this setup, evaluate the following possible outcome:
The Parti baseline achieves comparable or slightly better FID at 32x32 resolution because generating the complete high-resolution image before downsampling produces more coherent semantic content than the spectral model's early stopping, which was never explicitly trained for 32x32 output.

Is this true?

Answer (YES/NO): YES